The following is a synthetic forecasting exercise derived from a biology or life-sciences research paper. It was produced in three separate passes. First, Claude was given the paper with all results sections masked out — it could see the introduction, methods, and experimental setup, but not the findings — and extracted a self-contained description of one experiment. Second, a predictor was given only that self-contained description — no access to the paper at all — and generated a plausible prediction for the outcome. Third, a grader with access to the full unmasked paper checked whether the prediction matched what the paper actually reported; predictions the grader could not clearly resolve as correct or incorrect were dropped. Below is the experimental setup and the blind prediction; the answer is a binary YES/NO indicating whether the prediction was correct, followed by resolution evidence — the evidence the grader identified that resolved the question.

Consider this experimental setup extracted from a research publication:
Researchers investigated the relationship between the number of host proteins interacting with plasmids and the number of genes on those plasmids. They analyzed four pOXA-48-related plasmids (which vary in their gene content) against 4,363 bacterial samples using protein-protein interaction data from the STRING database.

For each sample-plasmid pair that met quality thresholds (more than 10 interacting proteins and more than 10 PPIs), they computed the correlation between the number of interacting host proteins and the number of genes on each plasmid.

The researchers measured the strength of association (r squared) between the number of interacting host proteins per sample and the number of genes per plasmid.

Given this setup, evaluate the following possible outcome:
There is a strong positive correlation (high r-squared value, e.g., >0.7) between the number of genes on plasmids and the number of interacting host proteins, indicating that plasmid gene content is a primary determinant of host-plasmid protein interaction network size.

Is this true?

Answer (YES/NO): NO